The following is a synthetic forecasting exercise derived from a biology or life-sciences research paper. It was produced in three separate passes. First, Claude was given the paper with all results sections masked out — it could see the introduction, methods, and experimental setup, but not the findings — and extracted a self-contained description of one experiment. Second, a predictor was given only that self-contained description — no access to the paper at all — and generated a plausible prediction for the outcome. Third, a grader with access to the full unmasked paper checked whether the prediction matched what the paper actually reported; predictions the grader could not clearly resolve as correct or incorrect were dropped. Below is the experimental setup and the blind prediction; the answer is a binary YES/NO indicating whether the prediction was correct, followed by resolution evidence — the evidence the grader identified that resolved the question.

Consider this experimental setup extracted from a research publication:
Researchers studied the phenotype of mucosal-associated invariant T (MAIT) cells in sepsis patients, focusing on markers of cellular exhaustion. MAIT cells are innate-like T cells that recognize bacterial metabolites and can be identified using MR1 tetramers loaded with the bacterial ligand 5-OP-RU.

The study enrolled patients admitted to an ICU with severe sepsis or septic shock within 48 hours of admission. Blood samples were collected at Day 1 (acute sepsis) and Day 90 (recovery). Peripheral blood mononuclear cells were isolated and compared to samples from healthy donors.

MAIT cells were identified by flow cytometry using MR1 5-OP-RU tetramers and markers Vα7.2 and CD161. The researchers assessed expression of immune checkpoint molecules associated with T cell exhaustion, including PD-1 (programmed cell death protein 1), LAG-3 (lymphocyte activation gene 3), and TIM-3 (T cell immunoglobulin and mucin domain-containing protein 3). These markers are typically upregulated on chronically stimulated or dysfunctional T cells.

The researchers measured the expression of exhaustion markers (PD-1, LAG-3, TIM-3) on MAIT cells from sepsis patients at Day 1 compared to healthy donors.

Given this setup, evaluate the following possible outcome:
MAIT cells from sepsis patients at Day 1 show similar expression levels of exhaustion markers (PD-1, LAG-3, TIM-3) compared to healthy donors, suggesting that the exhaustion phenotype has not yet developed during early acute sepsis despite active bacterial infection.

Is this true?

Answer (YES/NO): NO